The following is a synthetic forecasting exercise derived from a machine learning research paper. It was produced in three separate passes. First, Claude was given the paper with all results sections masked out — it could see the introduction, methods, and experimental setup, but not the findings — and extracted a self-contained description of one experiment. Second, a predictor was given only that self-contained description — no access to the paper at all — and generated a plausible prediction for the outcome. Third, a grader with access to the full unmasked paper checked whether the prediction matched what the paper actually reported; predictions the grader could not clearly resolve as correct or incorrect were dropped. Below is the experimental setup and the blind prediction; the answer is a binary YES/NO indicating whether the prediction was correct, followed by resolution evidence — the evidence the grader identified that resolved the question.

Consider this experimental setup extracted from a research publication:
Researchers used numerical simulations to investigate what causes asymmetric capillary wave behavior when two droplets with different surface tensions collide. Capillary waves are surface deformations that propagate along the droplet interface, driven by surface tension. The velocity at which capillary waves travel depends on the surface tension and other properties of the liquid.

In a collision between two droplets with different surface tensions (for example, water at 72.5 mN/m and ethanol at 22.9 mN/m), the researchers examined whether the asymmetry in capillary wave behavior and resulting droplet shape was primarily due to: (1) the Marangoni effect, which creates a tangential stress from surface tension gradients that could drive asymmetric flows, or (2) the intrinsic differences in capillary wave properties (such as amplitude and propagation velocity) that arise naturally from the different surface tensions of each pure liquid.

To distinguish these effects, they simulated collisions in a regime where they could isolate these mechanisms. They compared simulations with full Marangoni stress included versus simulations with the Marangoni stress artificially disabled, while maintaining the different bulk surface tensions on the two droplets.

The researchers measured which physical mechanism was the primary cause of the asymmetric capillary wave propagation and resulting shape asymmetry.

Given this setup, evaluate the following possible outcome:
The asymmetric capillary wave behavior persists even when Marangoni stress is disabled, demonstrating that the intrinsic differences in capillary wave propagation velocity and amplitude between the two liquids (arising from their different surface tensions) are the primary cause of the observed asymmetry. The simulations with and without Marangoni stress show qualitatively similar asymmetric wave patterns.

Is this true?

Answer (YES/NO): NO